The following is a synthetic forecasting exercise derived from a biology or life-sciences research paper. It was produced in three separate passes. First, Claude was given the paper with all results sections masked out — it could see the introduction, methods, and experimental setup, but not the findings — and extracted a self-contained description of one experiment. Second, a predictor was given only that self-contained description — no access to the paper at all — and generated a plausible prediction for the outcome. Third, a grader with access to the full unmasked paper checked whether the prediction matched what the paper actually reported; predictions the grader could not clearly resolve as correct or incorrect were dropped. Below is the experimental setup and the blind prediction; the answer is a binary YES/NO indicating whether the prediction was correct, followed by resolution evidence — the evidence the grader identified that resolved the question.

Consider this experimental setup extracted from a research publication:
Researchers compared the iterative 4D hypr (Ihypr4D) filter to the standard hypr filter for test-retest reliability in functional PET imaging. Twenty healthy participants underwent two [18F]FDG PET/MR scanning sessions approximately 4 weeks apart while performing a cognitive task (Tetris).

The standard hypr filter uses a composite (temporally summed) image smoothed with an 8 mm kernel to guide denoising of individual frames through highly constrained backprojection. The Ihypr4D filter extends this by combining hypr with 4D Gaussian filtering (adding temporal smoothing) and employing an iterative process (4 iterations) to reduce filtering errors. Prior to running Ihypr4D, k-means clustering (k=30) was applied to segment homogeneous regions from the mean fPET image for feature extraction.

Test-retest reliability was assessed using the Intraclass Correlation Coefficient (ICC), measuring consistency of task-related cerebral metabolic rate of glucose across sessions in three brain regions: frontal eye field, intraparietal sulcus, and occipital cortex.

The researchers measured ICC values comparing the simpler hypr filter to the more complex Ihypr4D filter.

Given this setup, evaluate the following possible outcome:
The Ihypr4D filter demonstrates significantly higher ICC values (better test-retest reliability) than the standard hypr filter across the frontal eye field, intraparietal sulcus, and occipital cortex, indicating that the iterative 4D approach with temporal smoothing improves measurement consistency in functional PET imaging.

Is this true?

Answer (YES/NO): NO